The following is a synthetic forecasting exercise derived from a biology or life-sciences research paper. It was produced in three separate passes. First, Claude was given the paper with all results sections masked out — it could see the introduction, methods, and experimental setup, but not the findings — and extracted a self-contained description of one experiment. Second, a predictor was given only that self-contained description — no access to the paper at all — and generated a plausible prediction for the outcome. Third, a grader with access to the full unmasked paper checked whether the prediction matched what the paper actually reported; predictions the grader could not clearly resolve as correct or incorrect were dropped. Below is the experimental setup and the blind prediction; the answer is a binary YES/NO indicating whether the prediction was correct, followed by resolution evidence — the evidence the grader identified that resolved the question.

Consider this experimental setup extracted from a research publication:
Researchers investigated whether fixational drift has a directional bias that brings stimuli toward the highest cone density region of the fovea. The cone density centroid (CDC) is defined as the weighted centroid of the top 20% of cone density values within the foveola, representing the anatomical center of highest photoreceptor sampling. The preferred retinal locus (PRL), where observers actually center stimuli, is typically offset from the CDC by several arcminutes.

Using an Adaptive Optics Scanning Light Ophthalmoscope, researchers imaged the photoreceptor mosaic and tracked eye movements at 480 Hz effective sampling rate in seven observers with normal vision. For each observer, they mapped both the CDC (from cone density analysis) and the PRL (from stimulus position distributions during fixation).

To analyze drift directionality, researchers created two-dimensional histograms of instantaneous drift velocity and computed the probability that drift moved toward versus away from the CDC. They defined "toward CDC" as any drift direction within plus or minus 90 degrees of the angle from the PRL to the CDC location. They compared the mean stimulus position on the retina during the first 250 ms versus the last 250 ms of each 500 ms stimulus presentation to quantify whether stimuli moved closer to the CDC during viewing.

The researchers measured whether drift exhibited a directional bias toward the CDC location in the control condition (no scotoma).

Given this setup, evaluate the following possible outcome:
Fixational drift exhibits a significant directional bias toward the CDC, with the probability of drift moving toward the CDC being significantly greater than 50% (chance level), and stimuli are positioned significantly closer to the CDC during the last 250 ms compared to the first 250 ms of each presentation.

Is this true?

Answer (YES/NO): YES